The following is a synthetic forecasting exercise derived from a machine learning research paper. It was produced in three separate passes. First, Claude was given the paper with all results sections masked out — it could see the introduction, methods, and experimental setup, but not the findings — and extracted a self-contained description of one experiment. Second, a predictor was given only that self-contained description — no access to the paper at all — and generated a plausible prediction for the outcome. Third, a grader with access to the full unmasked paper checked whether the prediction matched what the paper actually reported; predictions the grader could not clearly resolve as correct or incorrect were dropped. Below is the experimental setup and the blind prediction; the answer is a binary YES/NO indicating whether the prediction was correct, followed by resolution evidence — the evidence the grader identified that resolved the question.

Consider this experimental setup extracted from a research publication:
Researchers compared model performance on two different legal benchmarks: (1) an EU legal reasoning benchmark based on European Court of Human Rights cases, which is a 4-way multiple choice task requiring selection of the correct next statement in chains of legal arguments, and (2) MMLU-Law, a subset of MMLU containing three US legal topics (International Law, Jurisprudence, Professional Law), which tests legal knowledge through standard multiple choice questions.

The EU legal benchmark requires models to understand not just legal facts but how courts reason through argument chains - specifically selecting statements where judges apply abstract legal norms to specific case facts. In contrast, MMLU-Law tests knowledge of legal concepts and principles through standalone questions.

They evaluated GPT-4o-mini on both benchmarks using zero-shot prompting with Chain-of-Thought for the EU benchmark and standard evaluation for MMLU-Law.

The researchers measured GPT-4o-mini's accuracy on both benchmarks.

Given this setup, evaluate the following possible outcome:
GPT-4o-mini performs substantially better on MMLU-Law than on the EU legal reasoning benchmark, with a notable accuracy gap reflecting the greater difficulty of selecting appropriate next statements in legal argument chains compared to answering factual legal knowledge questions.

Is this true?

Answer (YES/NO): YES